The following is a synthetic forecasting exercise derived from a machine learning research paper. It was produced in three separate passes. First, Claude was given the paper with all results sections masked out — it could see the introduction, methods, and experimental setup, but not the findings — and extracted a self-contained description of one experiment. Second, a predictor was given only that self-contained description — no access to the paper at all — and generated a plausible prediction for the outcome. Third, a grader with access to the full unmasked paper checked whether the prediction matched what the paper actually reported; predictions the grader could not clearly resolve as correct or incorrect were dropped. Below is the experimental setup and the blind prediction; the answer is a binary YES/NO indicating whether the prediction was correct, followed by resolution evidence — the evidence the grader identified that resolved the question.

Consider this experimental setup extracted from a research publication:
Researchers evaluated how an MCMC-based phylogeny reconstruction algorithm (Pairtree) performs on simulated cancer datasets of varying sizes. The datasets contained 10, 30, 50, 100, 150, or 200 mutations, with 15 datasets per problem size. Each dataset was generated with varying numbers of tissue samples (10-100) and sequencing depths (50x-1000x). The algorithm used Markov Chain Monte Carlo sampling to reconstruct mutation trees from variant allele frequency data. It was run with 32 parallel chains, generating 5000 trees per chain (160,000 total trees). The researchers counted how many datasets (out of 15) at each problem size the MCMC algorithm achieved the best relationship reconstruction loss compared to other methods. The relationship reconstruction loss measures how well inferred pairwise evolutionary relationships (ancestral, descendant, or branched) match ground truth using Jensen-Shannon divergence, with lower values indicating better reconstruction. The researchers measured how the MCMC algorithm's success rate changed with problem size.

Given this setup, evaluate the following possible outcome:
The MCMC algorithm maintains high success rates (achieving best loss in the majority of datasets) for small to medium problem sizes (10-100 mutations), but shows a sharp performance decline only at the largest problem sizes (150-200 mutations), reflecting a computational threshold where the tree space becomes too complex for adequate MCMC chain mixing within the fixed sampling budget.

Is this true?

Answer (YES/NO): NO